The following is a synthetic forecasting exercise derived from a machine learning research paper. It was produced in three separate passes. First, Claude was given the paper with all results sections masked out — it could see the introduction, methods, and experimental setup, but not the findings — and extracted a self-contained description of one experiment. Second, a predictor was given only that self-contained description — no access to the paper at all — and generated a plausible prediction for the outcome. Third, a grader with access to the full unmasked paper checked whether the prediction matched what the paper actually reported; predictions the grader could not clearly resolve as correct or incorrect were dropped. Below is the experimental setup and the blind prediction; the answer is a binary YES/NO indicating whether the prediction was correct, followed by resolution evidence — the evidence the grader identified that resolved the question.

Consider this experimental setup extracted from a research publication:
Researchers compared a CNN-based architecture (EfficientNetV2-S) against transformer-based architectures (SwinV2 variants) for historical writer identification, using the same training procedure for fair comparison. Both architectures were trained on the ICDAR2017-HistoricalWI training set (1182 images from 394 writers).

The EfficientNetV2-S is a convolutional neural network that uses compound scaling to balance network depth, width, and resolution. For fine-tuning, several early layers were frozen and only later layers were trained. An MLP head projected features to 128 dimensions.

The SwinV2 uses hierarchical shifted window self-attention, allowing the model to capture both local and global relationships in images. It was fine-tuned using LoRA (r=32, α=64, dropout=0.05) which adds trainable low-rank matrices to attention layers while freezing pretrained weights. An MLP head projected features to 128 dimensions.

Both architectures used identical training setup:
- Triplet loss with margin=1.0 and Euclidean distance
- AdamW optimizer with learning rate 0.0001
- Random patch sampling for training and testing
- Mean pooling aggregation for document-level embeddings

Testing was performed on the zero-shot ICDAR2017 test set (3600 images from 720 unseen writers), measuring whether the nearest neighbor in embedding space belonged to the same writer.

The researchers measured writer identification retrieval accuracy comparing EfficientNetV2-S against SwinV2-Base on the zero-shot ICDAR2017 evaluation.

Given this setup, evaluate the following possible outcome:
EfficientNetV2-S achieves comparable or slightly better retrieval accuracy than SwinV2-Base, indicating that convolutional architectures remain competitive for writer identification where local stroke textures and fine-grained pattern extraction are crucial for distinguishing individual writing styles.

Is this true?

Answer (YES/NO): NO